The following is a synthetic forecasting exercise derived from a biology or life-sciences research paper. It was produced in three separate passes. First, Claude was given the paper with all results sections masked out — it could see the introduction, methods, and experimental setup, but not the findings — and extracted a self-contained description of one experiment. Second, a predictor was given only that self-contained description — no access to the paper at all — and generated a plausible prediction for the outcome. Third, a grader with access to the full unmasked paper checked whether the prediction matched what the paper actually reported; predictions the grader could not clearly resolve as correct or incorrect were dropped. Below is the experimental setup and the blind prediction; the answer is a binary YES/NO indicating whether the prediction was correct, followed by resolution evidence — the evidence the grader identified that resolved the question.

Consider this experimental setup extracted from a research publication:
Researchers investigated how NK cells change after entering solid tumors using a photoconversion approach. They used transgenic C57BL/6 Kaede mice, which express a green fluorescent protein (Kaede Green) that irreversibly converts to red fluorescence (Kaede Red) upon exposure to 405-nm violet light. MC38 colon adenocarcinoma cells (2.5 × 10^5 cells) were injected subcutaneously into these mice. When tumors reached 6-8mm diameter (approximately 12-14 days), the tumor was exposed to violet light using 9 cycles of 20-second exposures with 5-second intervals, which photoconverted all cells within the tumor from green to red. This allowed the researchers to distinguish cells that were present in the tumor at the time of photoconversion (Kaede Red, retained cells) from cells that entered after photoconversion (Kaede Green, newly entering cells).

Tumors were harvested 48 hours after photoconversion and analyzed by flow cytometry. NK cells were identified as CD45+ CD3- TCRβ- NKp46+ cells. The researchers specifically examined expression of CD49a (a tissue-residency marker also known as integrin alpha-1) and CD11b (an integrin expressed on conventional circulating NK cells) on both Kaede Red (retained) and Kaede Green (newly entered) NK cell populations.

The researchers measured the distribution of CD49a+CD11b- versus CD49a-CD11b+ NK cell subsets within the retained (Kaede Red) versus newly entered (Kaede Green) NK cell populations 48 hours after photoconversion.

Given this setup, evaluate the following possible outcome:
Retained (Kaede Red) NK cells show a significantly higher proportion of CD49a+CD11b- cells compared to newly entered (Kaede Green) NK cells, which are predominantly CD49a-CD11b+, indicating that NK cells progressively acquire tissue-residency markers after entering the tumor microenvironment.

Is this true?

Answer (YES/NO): YES